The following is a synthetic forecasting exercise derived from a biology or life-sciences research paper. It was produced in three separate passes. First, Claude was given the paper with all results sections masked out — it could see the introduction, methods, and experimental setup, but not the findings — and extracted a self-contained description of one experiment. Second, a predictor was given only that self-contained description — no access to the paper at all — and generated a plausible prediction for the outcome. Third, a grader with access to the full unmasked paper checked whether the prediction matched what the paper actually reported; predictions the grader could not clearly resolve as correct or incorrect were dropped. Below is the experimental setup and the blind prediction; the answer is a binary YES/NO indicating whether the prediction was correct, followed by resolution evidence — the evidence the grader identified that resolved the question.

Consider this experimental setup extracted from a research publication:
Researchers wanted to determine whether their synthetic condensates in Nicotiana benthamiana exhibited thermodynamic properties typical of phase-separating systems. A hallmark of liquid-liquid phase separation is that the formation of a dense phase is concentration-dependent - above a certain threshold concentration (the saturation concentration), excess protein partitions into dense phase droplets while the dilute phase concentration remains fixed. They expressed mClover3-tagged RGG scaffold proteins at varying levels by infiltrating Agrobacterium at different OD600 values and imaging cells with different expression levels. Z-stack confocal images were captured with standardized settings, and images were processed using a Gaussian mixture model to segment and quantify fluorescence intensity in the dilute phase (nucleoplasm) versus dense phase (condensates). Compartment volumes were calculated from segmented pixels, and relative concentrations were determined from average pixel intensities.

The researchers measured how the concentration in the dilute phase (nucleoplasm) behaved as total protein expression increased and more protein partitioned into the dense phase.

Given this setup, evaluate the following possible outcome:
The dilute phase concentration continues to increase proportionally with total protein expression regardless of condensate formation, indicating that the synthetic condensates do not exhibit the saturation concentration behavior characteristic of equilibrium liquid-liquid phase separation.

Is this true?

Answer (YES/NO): YES